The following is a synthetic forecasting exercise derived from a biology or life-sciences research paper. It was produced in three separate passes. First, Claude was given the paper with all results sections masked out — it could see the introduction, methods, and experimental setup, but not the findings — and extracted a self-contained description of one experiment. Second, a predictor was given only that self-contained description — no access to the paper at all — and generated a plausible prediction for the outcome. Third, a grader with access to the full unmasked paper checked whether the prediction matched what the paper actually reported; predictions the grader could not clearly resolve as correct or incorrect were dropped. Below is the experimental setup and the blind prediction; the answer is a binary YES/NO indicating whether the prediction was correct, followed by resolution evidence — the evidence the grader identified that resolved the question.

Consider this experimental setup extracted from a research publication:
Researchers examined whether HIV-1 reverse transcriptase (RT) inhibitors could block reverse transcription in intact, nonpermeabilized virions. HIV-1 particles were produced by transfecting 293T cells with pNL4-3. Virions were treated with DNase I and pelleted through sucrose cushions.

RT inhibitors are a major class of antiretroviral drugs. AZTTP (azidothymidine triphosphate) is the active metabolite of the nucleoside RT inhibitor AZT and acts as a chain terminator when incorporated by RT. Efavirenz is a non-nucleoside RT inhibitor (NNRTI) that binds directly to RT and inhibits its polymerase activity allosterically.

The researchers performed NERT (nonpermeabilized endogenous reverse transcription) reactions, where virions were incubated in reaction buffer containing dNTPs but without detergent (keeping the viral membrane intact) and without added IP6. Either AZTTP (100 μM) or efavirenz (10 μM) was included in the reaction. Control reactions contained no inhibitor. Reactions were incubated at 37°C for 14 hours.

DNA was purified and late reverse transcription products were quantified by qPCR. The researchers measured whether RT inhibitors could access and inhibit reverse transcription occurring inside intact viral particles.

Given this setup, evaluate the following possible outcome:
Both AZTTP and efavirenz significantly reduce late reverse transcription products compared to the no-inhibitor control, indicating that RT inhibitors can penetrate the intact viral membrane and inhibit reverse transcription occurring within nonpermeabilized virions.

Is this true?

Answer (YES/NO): YES